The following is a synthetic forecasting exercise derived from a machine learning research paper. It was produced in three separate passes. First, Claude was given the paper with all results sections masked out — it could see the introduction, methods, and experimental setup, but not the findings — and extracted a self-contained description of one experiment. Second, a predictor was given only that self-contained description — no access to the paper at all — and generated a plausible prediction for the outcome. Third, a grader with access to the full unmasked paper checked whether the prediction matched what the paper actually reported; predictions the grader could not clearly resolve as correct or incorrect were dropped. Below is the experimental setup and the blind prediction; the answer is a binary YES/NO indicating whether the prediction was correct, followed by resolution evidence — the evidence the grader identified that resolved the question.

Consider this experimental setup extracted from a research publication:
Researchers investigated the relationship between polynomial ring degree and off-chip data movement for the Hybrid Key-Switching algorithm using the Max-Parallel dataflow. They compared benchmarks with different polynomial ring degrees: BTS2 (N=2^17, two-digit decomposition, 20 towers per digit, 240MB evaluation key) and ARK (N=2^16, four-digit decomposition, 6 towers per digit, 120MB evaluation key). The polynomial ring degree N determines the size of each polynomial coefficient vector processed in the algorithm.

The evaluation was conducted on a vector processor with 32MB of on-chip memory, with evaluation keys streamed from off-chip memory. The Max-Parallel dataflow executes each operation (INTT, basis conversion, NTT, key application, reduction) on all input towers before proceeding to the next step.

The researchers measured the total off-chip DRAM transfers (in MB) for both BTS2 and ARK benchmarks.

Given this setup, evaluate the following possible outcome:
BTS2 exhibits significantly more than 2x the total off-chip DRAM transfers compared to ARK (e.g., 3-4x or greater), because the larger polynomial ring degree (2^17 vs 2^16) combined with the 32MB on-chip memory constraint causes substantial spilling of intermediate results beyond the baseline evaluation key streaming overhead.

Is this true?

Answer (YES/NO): YES